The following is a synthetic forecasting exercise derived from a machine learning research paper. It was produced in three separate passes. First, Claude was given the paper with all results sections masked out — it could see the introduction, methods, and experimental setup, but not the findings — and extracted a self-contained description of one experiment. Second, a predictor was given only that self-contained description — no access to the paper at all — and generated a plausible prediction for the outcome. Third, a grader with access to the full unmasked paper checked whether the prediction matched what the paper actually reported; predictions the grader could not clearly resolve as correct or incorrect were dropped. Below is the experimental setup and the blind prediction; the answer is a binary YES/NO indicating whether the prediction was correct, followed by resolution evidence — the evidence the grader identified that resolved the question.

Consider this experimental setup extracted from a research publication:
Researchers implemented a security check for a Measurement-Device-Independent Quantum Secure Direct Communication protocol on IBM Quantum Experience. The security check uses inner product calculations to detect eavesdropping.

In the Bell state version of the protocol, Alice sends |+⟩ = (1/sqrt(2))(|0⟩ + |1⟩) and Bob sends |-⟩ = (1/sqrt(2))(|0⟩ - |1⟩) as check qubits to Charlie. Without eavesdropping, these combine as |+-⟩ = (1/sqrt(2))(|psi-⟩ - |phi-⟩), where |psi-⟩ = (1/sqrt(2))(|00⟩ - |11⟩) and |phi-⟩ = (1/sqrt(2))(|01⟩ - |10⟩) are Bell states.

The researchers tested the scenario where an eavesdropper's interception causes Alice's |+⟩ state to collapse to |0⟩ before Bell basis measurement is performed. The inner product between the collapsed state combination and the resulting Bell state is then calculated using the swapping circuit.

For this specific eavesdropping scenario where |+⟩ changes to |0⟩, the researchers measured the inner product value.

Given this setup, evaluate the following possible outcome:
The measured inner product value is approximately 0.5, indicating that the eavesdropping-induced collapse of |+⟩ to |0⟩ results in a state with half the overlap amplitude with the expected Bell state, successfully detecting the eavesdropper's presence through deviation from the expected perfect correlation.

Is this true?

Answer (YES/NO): NO